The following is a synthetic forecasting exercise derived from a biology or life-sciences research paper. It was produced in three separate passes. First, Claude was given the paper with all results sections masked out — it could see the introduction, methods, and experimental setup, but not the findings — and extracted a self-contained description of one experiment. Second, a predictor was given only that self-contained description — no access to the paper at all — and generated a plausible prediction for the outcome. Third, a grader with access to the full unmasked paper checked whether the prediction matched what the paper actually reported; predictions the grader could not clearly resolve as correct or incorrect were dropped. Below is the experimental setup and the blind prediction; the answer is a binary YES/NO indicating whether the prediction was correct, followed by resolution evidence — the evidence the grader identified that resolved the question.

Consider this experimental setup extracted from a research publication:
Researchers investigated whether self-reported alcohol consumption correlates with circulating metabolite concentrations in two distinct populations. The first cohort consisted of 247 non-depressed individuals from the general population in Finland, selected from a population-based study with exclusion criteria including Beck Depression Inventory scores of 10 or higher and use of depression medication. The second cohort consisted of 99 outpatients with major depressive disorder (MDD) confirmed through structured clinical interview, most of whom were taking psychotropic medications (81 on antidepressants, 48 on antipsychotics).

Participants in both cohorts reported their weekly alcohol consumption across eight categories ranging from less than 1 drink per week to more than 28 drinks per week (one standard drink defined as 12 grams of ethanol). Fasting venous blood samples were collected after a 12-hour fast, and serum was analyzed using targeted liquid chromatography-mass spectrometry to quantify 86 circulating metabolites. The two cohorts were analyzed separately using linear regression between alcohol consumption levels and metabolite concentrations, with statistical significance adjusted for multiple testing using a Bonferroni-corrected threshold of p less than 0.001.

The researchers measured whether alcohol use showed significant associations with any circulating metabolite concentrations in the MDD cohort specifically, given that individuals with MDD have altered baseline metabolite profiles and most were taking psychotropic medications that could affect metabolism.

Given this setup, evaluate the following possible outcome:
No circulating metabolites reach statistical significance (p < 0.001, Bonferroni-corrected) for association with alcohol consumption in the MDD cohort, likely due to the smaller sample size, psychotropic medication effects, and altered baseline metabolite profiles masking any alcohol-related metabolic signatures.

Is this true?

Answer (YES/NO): NO